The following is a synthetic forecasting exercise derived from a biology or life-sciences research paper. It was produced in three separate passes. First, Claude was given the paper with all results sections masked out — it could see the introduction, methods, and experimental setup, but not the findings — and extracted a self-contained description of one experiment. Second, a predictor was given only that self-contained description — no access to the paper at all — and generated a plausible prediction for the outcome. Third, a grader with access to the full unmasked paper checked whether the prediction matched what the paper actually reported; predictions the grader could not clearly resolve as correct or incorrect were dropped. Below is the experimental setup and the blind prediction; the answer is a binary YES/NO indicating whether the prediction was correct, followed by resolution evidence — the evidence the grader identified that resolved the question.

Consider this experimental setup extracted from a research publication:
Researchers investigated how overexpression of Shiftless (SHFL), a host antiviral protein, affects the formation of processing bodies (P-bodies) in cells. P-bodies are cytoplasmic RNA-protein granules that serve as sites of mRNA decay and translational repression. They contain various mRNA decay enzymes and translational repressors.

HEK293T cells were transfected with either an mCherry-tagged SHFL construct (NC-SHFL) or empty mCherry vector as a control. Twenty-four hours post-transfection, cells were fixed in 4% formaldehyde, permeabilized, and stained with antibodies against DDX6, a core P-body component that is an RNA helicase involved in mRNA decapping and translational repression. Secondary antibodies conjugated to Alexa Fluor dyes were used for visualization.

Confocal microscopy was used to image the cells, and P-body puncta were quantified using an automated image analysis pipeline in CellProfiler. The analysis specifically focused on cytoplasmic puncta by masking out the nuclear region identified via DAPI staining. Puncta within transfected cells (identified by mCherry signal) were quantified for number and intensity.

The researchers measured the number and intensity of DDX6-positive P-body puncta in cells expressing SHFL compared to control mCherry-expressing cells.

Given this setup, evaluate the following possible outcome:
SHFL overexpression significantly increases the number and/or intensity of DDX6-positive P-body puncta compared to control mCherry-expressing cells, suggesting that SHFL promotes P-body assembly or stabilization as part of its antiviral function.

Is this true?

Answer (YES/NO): NO